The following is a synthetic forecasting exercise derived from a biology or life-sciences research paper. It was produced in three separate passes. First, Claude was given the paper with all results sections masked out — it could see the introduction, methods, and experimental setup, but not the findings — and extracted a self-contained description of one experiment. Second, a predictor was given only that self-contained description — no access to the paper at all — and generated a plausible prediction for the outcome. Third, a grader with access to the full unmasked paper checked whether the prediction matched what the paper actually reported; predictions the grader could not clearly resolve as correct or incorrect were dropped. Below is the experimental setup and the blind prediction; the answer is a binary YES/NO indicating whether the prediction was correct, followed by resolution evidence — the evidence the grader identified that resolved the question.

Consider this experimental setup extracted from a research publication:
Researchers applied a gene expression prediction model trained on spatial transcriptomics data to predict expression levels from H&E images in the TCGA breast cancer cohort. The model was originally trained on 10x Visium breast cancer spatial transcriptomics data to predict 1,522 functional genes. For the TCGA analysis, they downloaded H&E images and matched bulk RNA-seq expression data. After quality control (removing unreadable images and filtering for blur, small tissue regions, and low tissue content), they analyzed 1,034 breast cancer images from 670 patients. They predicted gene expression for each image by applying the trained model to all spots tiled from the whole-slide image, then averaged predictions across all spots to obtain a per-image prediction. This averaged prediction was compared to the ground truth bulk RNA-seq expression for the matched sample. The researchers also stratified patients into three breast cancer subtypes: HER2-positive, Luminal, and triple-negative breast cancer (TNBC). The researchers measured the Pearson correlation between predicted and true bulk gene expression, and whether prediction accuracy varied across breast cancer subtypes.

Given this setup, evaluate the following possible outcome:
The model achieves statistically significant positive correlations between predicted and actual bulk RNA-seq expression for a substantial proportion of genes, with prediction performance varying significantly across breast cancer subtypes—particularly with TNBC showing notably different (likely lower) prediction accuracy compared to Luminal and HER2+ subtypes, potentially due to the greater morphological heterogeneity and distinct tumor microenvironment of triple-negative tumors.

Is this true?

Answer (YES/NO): NO